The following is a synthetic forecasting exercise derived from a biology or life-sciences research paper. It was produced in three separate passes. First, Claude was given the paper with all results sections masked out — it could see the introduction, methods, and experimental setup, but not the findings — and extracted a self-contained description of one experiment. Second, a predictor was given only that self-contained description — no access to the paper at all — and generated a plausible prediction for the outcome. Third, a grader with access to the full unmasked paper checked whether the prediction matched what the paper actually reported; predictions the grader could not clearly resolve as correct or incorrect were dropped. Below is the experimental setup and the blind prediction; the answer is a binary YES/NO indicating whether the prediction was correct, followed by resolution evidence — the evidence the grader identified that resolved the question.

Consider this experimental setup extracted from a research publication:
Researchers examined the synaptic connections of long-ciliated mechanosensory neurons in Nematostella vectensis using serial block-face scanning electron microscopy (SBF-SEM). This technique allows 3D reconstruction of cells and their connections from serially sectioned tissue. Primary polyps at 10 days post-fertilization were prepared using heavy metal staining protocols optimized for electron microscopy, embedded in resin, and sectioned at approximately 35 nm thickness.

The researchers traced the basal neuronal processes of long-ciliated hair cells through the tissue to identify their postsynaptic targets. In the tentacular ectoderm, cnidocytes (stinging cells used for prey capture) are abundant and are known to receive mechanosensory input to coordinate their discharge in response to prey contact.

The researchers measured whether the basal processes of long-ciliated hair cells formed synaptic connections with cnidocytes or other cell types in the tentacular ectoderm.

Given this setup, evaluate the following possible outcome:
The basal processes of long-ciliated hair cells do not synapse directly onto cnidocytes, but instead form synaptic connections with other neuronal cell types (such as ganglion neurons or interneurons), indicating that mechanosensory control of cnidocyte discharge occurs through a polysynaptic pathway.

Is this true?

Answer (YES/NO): NO